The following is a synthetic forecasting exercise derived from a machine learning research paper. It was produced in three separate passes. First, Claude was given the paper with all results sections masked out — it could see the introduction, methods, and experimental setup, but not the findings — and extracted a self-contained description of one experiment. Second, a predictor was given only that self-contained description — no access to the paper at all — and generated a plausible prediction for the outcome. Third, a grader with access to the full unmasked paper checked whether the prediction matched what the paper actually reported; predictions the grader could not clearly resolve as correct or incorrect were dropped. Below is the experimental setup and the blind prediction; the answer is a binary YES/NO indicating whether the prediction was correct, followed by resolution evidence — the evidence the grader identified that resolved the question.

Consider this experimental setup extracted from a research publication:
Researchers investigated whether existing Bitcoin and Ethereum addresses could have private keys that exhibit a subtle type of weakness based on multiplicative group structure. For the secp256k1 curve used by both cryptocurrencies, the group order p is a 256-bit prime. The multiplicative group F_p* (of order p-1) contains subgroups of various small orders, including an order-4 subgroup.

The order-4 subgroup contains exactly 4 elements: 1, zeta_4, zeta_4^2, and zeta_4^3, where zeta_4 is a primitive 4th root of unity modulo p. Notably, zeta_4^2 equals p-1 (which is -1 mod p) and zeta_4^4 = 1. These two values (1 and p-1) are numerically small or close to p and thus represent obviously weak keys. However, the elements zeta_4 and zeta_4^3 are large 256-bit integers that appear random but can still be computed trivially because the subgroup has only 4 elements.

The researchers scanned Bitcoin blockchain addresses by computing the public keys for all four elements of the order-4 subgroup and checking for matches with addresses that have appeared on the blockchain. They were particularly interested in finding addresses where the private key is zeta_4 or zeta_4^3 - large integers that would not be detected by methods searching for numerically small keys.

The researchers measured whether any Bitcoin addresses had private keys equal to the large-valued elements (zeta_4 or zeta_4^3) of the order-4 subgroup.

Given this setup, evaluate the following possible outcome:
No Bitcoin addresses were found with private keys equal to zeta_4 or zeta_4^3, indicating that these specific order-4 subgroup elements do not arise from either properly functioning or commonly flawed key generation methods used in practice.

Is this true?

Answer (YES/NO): NO